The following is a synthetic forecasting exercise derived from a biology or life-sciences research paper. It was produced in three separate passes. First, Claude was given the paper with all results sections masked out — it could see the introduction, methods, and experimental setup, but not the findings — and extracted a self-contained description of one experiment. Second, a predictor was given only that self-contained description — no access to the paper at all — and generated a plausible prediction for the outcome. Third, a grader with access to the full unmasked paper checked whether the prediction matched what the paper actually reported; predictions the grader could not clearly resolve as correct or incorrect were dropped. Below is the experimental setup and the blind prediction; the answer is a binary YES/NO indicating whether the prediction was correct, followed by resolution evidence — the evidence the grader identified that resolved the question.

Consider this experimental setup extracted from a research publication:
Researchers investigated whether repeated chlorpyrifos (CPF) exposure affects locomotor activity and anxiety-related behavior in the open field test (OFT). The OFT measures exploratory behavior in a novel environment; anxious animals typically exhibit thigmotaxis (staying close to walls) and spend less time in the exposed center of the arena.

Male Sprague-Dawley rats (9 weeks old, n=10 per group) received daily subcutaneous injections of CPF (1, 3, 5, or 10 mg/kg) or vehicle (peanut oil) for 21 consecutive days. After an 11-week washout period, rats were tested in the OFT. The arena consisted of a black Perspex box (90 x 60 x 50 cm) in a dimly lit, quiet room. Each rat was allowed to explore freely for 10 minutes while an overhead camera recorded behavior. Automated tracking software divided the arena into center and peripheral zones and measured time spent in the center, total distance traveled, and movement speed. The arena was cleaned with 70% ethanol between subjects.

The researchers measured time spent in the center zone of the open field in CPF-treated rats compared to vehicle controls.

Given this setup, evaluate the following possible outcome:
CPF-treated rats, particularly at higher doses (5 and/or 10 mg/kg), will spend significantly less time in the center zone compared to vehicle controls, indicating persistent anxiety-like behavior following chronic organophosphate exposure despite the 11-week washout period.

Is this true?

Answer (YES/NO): YES